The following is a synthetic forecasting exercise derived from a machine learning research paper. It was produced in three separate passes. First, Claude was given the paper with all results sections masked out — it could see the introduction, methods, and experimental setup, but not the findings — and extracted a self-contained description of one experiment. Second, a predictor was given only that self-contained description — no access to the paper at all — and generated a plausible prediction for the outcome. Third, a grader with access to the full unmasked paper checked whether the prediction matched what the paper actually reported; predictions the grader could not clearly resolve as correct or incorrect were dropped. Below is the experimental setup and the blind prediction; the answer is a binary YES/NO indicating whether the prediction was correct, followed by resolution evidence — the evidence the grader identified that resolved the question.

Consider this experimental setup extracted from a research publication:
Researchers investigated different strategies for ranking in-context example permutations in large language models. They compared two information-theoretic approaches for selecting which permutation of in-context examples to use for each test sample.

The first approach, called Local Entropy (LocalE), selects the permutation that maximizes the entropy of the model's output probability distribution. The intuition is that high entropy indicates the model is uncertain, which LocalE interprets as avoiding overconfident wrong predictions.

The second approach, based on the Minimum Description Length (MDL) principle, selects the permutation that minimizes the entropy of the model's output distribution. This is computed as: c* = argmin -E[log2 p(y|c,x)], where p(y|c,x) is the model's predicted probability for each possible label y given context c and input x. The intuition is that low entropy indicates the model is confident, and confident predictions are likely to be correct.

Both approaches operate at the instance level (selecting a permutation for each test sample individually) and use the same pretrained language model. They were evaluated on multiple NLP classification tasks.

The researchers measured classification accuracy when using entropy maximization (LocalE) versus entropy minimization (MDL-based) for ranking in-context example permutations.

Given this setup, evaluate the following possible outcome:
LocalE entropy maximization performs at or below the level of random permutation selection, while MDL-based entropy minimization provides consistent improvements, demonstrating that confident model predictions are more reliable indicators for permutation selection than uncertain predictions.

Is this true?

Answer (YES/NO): NO